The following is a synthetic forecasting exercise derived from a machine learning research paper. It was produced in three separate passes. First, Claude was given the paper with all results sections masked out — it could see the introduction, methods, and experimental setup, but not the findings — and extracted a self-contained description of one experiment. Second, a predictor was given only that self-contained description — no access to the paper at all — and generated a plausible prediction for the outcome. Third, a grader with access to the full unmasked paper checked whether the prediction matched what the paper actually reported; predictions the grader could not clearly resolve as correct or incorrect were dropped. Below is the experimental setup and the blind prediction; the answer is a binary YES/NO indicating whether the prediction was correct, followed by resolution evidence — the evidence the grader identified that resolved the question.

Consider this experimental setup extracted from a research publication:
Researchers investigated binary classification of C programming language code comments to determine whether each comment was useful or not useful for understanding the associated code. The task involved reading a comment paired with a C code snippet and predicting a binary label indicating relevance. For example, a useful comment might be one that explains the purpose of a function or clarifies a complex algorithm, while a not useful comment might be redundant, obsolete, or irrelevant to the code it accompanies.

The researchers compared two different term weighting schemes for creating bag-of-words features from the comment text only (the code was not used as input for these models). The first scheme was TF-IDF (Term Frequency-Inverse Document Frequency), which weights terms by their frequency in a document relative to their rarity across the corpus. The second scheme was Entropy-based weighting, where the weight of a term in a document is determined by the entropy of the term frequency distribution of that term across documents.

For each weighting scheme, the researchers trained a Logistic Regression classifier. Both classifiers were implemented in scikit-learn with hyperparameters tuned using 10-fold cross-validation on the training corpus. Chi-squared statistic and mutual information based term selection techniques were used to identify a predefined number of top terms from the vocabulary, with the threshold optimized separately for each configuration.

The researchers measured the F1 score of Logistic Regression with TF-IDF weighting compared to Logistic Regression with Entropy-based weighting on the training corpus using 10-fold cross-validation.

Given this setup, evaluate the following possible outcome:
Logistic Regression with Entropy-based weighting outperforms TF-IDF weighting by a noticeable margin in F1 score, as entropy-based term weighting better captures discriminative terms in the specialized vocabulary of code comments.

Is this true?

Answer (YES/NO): NO